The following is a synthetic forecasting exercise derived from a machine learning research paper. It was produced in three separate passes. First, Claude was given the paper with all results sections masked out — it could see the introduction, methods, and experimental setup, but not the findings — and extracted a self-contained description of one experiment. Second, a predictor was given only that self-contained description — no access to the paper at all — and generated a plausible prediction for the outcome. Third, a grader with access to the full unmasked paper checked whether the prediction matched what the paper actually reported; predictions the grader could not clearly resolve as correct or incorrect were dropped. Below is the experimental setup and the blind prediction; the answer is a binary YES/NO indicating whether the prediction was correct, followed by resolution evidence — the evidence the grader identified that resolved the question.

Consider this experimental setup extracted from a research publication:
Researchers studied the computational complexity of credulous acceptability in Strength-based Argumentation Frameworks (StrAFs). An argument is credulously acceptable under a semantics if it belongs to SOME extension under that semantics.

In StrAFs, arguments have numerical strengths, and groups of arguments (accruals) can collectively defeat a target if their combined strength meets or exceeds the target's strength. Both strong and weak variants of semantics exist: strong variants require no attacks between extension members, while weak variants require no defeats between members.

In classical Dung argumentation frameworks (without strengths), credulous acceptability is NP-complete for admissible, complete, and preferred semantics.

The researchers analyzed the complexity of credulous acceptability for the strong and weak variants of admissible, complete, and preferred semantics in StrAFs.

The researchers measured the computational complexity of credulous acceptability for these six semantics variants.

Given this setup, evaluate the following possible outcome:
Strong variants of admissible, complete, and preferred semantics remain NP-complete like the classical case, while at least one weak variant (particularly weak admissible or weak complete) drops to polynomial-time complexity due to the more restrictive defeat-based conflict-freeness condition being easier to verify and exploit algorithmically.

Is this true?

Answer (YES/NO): NO